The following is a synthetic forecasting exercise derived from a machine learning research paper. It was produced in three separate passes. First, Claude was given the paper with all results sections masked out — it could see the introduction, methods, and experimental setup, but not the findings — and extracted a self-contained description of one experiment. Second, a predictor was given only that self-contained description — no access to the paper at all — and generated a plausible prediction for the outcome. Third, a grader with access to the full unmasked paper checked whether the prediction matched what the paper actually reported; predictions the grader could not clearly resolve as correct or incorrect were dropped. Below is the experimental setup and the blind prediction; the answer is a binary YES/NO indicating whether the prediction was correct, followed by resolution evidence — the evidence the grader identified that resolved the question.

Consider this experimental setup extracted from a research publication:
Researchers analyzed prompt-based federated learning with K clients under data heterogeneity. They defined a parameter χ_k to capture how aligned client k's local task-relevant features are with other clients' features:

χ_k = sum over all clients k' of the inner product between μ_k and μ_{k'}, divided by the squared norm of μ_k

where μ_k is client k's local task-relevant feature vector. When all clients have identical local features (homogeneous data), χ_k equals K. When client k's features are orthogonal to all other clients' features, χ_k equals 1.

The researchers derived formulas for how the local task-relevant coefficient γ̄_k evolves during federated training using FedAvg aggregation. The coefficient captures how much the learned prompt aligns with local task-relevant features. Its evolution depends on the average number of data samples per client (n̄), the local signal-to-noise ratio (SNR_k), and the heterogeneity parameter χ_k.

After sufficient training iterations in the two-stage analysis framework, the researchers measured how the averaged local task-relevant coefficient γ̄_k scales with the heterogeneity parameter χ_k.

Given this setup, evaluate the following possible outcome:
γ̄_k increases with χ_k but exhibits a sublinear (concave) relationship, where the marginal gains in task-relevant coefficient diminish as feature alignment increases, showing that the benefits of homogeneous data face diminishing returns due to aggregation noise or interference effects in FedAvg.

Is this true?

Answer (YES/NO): NO